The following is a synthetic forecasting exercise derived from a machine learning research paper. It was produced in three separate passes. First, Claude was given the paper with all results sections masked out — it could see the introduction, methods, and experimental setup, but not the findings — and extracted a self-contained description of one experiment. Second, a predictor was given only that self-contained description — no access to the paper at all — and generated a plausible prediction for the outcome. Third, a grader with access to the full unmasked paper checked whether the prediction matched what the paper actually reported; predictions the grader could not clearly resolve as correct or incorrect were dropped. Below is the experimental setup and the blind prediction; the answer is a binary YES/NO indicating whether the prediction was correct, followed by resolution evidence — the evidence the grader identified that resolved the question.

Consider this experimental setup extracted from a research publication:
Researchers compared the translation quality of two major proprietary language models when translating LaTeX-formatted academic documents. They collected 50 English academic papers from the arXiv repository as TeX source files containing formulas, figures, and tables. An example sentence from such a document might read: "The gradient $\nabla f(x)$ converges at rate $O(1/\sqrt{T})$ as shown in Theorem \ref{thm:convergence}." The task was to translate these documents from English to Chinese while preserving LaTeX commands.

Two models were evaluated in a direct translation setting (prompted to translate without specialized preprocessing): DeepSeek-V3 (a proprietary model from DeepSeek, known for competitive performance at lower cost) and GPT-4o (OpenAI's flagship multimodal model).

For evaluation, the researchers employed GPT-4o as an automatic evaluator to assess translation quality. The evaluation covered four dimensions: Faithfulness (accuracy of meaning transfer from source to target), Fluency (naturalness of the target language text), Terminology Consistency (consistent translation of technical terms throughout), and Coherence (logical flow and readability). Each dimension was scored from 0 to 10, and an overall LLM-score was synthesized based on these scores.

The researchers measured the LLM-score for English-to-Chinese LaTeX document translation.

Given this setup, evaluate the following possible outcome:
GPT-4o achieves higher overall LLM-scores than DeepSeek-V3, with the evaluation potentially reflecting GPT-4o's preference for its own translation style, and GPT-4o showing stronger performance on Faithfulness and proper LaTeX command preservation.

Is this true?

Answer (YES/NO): NO